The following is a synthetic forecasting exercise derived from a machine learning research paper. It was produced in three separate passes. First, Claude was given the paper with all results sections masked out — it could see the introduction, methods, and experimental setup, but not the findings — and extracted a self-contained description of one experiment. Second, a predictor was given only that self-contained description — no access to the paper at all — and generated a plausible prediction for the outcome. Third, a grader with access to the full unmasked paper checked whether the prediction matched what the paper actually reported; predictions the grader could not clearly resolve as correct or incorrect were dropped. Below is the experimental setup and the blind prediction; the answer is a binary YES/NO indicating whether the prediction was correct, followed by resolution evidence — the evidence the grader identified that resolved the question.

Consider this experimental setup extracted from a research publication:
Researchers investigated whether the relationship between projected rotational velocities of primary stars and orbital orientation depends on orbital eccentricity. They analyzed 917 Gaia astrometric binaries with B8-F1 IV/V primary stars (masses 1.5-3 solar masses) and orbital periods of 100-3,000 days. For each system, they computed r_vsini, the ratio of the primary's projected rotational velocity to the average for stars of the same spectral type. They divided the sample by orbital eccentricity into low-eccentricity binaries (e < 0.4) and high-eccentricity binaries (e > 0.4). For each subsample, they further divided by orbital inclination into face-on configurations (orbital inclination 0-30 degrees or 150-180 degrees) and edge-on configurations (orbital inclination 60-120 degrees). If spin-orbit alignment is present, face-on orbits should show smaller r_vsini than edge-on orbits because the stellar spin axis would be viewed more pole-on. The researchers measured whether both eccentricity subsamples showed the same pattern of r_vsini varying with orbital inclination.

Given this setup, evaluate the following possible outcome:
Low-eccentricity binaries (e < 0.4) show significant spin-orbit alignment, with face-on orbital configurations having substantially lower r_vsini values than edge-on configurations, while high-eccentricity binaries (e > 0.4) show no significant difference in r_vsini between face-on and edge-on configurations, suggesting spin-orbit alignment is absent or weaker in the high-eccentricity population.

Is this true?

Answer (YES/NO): YES